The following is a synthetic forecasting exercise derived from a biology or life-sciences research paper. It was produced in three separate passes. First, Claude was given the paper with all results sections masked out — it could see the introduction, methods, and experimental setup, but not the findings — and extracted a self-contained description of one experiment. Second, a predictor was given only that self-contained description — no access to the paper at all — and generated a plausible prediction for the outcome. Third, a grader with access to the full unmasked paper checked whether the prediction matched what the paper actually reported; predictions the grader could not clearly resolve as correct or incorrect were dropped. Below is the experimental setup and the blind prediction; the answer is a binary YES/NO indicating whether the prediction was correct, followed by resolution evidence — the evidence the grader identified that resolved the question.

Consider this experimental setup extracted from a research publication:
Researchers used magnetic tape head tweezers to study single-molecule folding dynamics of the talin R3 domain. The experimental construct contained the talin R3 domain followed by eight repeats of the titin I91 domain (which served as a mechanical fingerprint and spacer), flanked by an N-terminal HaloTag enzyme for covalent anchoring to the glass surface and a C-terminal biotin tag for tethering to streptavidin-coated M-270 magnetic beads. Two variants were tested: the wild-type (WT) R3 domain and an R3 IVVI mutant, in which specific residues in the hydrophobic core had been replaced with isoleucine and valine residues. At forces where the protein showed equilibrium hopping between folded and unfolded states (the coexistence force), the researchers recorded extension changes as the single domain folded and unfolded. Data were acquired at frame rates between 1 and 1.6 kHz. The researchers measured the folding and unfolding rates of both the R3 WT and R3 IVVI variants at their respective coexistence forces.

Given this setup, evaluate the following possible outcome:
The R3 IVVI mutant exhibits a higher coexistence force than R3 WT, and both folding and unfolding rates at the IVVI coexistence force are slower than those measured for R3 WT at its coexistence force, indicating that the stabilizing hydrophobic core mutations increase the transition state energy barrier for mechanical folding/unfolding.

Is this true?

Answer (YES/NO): YES